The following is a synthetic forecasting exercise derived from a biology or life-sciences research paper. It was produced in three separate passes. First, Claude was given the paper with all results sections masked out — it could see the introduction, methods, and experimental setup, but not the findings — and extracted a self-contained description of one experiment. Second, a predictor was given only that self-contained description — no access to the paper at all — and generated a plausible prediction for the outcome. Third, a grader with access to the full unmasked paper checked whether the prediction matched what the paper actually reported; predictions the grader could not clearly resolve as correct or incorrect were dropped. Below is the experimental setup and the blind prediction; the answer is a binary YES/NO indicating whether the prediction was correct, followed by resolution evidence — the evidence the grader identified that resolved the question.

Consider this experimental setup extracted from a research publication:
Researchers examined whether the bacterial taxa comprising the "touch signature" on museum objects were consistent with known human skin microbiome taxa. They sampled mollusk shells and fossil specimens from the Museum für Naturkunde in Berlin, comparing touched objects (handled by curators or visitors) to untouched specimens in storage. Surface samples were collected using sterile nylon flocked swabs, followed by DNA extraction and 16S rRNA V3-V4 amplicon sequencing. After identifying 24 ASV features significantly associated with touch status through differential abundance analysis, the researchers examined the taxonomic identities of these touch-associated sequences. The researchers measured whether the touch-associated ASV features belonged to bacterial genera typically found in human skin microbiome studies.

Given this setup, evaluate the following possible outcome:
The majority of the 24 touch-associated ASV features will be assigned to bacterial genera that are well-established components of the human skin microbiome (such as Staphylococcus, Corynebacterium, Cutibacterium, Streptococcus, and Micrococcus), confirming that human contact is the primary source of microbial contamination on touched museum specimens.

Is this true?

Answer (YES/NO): NO